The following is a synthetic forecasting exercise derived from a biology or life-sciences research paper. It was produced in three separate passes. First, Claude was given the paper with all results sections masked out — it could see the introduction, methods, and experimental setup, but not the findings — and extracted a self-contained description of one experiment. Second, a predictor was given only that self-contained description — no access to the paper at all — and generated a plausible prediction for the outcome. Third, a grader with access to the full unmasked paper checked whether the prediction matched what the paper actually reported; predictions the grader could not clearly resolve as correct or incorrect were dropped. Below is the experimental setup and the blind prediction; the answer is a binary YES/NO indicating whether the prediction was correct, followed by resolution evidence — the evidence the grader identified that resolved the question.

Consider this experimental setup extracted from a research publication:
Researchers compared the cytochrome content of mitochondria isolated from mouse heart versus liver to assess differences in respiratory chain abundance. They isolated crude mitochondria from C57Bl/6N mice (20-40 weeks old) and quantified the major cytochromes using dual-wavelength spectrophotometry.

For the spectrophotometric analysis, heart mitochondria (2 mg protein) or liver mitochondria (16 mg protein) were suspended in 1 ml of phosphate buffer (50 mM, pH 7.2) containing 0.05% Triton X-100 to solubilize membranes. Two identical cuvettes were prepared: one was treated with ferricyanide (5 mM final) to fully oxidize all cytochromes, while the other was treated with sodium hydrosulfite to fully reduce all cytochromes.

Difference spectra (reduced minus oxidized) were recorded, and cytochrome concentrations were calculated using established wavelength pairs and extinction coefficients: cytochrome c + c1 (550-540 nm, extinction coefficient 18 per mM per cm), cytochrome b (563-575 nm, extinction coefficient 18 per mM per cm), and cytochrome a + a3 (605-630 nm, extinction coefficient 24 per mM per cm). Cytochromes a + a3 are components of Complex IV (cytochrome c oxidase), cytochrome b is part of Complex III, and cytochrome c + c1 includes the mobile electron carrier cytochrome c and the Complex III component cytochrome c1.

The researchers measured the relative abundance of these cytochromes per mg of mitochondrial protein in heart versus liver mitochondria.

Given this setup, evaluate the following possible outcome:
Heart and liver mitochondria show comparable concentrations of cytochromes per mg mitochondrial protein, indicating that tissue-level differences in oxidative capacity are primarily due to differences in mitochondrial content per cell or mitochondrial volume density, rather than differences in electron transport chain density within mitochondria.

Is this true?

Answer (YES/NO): NO